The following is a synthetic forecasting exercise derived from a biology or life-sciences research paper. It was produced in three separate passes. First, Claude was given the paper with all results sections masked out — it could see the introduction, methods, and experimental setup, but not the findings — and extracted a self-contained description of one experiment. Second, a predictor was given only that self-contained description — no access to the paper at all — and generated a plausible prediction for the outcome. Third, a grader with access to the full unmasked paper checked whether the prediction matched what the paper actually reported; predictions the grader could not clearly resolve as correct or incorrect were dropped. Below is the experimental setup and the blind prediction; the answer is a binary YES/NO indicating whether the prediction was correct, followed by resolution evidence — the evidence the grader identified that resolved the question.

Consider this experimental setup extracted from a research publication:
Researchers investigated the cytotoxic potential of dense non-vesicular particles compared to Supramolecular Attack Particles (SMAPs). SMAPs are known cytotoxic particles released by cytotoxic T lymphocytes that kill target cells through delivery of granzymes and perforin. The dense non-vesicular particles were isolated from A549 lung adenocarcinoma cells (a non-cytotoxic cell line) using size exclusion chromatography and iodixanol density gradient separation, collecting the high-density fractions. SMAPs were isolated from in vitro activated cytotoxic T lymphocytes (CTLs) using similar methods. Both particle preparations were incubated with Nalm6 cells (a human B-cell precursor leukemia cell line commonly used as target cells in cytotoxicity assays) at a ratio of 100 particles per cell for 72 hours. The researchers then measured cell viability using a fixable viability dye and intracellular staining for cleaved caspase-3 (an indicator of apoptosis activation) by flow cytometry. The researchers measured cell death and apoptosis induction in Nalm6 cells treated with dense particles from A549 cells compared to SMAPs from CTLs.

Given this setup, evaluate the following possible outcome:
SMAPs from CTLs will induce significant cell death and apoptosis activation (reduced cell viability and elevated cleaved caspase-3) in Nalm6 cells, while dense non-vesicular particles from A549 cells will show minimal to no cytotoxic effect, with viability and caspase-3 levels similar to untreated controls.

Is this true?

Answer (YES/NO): YES